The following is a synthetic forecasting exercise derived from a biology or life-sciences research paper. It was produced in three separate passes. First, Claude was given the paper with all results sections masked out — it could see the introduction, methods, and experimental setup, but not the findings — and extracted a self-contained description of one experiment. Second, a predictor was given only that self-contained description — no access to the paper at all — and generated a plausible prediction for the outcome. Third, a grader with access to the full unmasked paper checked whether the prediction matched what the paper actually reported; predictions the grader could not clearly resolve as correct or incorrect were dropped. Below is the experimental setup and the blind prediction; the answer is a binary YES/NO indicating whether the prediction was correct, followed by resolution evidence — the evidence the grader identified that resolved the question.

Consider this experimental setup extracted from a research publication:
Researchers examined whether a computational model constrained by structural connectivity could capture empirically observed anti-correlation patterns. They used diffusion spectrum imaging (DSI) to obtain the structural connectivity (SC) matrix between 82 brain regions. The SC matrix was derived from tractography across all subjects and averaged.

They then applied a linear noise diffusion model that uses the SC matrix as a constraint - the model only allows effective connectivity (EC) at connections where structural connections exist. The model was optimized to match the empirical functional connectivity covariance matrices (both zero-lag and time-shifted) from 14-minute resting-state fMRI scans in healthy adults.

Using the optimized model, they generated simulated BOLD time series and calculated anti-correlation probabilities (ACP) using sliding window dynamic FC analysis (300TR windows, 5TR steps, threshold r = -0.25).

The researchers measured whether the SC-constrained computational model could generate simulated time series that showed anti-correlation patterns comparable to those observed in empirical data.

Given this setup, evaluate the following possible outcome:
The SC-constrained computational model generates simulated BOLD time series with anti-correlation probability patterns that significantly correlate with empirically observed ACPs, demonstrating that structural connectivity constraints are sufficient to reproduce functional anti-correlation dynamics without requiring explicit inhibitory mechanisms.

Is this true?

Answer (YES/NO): NO